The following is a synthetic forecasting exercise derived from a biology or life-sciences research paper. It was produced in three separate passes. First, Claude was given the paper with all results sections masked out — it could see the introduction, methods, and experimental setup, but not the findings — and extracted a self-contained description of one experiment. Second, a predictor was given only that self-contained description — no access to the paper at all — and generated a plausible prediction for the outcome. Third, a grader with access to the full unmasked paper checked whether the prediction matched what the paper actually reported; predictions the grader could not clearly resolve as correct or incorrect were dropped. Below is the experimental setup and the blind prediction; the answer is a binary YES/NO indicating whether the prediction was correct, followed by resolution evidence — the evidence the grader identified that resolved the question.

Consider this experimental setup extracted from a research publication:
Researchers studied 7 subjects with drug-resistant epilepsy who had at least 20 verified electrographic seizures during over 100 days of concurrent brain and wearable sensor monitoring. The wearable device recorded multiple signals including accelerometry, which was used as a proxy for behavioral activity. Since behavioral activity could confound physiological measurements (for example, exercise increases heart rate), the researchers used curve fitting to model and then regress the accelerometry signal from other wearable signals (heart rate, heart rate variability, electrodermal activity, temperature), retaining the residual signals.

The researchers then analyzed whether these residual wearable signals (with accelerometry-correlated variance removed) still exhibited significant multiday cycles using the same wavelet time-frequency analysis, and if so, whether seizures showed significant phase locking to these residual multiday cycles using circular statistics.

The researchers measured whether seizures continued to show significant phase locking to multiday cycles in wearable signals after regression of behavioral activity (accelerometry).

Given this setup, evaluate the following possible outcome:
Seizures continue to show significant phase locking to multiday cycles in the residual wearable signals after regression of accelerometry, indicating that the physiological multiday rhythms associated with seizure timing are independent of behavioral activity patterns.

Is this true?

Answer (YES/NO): YES